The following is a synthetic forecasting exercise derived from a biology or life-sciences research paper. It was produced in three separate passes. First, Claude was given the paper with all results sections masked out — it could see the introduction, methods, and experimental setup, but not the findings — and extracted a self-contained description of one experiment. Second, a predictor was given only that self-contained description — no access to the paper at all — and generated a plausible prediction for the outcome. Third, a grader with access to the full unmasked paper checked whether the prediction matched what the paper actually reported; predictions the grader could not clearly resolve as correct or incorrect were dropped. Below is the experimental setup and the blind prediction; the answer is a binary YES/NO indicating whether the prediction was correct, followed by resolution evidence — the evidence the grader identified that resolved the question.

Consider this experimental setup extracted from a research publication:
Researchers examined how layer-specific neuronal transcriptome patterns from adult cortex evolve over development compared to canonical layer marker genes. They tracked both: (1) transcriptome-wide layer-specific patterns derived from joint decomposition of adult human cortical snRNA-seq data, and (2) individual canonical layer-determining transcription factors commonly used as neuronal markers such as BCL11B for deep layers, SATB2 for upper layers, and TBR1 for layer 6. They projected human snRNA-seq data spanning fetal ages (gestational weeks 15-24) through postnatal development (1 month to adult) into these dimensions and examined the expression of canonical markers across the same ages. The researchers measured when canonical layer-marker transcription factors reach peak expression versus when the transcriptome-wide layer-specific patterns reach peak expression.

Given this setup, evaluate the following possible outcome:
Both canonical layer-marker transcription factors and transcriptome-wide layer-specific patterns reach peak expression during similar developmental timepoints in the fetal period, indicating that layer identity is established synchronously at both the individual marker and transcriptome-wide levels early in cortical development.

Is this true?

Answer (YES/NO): NO